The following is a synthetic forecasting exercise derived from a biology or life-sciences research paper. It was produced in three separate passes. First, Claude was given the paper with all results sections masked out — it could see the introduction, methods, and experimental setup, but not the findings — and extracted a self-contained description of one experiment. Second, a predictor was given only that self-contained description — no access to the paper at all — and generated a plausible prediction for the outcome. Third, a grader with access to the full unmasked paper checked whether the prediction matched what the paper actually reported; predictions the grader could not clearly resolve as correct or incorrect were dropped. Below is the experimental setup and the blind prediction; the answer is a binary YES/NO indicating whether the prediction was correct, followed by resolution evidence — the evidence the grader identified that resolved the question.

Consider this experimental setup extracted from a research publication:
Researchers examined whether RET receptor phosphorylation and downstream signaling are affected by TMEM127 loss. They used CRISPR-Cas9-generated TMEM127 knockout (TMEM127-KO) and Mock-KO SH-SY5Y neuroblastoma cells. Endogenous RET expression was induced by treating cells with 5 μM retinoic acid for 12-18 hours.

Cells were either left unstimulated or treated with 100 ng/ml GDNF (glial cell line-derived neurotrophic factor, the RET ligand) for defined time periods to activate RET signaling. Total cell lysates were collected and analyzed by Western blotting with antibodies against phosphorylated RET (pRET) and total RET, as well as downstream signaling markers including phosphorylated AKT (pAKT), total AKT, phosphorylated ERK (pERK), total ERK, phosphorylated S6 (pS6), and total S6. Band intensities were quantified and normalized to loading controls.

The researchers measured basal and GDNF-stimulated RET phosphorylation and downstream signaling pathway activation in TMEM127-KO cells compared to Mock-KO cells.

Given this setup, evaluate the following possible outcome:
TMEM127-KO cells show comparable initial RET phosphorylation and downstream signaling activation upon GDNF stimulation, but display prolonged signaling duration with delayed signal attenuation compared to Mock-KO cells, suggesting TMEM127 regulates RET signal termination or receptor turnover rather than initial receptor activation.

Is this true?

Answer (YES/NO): NO